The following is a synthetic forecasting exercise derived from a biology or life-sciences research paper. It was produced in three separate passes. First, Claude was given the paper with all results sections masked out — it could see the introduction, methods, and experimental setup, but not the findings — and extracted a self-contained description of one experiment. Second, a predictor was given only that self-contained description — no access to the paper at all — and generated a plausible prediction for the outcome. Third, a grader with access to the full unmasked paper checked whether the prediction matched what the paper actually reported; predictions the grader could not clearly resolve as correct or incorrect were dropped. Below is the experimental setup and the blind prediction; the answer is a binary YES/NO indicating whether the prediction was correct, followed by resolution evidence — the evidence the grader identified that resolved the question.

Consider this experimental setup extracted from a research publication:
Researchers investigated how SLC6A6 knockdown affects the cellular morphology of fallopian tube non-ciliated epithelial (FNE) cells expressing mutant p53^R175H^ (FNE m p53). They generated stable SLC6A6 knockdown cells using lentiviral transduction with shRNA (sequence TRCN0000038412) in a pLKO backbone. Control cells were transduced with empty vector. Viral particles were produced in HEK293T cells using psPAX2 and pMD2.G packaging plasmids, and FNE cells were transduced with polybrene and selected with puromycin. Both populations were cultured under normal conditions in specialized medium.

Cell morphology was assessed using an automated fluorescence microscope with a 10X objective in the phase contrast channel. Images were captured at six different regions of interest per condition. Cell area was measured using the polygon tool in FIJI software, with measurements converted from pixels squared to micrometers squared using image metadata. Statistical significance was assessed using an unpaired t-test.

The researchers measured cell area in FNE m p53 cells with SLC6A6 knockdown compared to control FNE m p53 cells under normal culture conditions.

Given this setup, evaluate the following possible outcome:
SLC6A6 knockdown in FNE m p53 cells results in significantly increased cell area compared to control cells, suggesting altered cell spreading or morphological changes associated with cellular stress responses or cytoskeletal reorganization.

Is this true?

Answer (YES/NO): NO